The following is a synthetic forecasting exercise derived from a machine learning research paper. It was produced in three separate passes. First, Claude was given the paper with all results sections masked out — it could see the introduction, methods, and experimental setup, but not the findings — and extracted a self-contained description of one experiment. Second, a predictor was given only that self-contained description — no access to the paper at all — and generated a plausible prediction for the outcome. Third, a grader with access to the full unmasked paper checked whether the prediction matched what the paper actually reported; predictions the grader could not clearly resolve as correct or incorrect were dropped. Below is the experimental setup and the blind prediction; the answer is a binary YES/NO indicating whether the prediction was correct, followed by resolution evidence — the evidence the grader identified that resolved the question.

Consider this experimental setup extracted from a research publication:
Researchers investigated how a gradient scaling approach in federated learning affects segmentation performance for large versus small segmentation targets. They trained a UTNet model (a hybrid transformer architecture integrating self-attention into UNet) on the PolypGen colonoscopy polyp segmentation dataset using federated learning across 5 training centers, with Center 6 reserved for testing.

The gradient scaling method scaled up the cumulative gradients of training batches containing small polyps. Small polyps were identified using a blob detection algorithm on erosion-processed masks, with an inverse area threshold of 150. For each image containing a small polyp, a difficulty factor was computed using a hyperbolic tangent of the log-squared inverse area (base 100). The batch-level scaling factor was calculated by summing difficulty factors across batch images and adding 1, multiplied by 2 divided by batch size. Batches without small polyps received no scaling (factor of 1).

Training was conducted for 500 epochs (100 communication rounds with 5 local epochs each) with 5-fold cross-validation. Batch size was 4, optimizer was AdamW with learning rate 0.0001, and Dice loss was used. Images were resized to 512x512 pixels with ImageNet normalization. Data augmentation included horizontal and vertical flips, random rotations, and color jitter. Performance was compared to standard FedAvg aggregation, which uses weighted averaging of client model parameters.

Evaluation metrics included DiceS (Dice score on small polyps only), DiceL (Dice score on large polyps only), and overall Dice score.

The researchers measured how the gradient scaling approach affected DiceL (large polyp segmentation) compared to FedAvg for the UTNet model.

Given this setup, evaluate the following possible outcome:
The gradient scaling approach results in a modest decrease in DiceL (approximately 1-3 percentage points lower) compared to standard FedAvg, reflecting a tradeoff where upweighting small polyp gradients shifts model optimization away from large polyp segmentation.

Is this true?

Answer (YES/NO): YES